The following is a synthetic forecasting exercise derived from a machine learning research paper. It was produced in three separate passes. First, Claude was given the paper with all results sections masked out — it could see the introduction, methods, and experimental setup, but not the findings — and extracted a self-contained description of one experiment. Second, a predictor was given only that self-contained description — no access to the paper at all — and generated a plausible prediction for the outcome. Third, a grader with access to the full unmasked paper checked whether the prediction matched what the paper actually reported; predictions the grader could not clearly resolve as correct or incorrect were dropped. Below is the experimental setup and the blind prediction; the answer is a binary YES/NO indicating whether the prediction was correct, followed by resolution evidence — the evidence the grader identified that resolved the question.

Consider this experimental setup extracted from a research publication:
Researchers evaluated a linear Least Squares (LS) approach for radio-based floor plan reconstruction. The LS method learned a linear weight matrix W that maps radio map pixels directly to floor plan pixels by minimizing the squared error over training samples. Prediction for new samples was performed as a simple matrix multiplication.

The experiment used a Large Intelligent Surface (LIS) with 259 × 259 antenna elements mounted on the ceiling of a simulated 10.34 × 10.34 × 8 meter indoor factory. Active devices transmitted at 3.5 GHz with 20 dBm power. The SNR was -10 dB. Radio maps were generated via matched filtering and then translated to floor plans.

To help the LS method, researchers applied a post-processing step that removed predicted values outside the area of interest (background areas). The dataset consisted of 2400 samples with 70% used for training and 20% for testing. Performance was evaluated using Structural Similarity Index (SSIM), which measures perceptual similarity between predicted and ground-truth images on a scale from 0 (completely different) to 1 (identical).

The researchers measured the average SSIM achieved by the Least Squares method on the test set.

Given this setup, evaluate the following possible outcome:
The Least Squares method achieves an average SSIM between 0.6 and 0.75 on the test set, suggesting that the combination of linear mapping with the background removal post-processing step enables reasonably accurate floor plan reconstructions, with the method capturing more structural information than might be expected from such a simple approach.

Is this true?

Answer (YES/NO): NO